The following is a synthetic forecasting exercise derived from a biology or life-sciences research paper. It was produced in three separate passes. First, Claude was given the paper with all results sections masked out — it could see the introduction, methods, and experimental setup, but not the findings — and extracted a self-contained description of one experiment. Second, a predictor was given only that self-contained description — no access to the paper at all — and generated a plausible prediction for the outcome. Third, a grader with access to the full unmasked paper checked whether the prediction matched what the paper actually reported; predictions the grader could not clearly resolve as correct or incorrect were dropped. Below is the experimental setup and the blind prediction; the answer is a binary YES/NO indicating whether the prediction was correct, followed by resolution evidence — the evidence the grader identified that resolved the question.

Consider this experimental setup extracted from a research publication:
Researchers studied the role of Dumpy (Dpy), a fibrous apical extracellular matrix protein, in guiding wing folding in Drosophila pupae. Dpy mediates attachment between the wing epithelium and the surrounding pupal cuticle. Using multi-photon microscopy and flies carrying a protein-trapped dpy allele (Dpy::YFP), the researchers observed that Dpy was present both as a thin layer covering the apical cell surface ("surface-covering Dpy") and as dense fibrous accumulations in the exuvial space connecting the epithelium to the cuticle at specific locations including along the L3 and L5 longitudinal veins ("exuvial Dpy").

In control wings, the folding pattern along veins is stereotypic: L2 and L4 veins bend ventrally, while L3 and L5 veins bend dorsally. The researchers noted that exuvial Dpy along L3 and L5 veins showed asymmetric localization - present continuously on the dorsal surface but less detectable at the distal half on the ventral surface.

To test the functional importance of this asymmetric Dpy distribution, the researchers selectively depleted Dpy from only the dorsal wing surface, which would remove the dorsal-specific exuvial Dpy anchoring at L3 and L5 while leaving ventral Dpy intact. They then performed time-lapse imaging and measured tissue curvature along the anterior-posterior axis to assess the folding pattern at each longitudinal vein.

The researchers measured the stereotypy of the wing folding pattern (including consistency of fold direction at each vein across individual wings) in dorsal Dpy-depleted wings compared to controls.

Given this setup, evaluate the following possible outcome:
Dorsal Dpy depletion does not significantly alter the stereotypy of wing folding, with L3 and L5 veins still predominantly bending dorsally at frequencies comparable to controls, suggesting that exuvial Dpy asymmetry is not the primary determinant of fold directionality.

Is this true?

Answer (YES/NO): NO